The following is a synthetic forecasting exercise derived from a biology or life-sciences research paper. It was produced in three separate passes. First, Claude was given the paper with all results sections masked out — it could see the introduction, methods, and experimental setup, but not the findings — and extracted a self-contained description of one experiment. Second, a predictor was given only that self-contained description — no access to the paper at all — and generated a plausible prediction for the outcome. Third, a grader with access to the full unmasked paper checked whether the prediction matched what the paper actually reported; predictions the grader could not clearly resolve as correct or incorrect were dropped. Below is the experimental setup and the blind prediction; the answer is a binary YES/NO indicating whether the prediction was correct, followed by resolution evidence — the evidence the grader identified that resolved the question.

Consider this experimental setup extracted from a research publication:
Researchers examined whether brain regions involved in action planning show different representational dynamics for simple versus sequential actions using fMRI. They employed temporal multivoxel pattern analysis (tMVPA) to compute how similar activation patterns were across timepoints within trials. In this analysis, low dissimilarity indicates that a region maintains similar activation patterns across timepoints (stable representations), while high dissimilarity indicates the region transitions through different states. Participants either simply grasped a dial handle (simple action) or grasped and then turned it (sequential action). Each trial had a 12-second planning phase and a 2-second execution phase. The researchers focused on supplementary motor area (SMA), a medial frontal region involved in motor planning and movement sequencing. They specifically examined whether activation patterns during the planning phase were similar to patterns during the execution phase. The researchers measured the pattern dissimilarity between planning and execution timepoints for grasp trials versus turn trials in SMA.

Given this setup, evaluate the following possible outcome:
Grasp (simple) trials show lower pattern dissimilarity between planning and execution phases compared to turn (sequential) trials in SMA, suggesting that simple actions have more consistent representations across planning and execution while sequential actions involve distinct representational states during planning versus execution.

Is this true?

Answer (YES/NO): NO